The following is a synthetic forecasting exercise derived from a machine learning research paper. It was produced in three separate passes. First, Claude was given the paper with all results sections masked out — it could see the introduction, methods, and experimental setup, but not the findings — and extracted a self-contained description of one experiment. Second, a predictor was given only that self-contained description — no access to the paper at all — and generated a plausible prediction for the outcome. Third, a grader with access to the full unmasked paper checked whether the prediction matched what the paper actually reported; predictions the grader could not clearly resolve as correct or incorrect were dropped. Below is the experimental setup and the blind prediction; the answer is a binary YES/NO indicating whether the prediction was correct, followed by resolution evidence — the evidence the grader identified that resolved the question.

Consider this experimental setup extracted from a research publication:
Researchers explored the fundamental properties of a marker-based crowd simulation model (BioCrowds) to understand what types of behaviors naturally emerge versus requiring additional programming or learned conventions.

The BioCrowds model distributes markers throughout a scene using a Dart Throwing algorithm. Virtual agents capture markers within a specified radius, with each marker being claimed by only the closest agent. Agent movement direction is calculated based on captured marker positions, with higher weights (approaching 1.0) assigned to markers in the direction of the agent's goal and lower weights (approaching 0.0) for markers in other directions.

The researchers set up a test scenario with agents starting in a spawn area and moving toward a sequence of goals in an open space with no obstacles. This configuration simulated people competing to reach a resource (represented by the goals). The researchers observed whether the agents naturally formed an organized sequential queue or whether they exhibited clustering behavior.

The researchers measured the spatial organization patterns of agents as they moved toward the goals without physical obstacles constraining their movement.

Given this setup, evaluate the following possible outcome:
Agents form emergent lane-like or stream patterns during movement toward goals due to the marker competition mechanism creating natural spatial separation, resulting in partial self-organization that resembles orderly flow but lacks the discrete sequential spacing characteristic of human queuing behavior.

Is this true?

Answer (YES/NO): NO